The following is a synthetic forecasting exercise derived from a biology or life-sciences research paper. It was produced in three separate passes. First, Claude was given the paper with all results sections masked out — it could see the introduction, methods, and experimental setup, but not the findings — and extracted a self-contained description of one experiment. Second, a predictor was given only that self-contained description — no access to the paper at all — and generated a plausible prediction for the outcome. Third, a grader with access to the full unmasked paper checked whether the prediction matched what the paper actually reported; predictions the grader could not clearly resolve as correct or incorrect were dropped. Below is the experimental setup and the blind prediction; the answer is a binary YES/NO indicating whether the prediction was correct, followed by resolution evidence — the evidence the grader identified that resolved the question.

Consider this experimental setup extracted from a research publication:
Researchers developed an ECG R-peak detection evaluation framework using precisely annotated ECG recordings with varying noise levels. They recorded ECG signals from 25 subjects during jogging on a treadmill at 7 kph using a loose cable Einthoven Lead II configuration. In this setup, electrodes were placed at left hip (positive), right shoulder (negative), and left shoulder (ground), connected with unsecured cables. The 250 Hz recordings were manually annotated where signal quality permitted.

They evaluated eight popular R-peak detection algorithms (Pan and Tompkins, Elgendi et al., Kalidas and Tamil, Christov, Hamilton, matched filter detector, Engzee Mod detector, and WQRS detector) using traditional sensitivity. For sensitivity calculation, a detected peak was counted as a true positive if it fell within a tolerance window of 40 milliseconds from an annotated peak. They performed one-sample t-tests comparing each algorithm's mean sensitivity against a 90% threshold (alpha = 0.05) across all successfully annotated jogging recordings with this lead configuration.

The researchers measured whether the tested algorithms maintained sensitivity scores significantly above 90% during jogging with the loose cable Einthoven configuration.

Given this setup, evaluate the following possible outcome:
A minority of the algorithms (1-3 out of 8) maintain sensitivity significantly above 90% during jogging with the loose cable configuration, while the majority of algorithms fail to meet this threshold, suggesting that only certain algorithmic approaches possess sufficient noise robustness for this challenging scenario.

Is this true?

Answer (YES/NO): YES